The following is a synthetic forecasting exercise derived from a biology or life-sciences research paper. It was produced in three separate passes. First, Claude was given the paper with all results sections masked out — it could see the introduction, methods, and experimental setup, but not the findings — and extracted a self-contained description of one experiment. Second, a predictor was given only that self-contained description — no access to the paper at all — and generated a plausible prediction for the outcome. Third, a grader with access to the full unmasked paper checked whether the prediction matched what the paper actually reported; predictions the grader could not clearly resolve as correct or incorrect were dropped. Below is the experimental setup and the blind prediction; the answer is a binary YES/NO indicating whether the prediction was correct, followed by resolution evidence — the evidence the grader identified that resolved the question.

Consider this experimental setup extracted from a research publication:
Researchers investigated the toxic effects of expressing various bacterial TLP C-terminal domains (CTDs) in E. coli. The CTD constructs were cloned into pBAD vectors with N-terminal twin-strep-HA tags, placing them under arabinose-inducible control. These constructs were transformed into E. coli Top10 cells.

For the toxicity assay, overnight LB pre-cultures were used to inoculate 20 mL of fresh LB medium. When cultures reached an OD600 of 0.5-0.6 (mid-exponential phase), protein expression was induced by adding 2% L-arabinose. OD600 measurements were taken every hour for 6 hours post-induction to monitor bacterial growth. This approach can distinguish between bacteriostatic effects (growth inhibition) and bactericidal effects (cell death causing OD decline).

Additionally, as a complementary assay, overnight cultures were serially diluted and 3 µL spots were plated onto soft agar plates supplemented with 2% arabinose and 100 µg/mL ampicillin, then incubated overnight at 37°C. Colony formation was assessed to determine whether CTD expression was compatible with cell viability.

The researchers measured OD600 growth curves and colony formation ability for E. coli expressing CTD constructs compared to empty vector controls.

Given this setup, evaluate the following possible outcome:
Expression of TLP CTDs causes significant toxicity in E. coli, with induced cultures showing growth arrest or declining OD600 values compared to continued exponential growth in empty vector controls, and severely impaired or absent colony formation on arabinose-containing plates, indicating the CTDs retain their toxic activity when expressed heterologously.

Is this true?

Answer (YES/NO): NO